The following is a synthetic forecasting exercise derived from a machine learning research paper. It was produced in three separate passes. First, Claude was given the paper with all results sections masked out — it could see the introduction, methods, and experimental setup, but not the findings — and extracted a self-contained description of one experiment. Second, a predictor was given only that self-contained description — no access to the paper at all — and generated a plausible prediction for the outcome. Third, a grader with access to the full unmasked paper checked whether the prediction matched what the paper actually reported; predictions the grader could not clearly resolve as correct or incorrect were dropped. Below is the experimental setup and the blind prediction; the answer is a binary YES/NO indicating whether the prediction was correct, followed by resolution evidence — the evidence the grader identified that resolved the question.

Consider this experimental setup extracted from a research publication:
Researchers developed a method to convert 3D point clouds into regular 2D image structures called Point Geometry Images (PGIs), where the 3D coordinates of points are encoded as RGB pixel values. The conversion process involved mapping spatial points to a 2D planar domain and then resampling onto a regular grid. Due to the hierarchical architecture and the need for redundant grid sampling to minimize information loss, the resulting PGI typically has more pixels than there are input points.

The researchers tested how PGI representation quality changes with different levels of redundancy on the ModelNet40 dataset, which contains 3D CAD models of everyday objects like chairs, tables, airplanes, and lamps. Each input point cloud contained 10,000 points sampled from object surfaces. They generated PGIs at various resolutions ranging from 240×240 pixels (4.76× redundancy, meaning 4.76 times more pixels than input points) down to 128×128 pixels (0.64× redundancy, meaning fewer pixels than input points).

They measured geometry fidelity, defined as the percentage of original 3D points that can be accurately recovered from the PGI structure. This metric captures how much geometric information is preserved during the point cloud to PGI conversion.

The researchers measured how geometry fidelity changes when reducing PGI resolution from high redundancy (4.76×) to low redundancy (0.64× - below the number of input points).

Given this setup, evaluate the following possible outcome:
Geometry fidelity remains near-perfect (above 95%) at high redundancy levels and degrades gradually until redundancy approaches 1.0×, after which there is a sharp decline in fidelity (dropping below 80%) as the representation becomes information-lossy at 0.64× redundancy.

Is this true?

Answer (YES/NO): NO